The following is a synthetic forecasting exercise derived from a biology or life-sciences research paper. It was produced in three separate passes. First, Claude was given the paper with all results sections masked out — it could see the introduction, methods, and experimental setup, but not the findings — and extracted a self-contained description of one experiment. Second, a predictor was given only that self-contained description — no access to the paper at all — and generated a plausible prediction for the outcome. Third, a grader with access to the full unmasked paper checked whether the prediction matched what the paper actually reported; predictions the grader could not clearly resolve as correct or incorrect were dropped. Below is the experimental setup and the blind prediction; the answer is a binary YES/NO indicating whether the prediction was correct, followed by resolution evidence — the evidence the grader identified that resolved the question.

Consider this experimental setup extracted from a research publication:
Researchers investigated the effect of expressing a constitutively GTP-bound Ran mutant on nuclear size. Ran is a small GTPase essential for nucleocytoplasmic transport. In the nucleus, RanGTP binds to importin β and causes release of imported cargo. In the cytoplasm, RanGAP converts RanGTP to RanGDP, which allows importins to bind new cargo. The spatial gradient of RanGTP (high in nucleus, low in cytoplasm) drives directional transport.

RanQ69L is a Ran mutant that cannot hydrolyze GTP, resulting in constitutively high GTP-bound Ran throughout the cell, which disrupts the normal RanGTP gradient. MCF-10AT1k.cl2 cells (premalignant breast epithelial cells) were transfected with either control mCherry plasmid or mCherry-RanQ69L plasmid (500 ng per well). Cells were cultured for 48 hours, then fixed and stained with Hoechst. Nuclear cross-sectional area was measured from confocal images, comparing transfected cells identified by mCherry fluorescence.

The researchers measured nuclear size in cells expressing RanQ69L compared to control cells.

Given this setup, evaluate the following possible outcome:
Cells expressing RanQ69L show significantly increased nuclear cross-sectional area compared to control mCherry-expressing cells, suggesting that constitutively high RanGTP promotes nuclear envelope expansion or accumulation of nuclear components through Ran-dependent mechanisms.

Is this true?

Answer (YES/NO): NO